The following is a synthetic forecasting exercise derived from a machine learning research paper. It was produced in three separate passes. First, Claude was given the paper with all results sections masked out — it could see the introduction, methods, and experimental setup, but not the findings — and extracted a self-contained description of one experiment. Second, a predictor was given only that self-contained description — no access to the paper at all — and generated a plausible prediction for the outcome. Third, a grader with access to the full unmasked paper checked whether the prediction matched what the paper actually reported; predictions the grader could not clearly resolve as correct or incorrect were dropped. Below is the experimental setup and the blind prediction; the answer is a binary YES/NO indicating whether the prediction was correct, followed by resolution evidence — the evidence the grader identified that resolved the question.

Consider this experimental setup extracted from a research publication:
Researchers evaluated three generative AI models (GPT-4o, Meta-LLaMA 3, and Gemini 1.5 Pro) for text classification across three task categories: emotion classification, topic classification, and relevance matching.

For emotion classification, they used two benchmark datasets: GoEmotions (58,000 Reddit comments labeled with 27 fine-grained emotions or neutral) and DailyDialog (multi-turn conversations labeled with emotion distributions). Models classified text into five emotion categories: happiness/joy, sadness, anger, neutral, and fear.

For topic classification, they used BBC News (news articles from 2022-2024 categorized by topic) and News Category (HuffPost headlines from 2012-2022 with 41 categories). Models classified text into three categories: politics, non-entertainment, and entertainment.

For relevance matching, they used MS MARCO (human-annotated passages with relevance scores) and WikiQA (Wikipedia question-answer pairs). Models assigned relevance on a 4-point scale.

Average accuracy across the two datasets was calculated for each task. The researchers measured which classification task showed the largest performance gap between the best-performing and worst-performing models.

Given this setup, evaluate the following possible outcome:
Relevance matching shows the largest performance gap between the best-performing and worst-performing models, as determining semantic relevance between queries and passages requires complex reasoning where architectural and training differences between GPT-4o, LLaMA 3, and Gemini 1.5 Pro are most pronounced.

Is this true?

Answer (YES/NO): NO